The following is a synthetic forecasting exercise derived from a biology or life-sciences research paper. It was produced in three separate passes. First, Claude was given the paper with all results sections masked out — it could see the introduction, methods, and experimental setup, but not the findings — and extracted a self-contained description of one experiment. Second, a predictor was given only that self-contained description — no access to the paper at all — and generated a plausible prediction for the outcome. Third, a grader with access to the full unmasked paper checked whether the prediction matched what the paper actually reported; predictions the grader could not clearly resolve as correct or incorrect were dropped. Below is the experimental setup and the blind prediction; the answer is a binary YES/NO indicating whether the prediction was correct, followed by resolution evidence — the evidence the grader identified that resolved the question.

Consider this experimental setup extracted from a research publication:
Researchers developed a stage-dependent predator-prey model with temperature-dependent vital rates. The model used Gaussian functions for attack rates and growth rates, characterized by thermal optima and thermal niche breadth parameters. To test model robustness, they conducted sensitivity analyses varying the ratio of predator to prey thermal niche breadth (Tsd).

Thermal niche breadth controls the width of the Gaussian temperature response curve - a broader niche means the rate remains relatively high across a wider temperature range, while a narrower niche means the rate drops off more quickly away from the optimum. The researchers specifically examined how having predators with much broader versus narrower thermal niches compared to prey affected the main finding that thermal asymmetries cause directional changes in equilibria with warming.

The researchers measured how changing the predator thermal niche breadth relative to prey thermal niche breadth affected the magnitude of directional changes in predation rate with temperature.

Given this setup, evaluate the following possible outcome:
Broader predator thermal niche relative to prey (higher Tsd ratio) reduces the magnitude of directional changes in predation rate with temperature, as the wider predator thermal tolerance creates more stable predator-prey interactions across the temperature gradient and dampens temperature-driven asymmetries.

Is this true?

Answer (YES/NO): YES